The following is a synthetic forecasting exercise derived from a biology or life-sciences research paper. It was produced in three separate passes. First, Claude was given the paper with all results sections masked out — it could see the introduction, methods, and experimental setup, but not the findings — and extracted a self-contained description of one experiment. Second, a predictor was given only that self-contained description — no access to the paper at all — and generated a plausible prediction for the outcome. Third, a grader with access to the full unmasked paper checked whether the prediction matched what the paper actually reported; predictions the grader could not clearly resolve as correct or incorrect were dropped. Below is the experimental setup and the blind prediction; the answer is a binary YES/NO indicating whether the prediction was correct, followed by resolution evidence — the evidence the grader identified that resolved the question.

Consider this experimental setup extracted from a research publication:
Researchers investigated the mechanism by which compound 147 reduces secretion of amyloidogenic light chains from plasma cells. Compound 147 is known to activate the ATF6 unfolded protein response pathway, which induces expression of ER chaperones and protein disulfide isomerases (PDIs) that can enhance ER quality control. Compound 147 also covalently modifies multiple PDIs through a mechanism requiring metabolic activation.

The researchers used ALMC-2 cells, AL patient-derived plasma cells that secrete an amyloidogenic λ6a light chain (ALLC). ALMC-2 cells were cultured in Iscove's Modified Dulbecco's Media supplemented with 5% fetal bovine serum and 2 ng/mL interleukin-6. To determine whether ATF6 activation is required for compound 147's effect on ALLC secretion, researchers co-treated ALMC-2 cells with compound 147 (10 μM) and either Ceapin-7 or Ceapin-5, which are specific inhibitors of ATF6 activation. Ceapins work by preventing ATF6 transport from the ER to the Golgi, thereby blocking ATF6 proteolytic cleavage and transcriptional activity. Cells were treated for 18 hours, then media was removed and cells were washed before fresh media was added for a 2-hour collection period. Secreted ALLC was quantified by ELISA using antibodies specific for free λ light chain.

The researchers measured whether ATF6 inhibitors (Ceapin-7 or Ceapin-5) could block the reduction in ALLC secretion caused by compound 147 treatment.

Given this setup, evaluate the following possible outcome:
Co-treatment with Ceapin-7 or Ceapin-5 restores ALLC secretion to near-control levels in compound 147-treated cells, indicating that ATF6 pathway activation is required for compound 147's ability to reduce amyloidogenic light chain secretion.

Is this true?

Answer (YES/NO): NO